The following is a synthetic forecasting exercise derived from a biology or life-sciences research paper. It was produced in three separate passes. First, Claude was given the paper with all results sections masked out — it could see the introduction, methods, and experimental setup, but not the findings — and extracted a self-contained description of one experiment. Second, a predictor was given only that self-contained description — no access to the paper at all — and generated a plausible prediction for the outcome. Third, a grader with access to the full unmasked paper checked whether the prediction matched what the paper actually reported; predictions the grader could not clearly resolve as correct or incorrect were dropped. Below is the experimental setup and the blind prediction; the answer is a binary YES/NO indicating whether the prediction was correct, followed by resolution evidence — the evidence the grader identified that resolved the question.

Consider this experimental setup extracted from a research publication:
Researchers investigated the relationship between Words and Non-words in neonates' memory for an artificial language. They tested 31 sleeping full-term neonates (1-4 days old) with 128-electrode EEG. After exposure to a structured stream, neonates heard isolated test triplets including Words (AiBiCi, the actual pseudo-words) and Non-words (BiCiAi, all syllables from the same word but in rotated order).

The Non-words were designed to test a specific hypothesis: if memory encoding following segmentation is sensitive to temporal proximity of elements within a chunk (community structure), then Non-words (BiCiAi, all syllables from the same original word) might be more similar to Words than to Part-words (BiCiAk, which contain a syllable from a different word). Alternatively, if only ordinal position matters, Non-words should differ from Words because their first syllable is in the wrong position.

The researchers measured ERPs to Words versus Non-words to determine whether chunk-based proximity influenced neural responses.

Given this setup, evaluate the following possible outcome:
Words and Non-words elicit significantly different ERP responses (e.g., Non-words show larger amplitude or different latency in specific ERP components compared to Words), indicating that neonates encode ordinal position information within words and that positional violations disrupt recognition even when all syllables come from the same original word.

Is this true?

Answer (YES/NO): YES